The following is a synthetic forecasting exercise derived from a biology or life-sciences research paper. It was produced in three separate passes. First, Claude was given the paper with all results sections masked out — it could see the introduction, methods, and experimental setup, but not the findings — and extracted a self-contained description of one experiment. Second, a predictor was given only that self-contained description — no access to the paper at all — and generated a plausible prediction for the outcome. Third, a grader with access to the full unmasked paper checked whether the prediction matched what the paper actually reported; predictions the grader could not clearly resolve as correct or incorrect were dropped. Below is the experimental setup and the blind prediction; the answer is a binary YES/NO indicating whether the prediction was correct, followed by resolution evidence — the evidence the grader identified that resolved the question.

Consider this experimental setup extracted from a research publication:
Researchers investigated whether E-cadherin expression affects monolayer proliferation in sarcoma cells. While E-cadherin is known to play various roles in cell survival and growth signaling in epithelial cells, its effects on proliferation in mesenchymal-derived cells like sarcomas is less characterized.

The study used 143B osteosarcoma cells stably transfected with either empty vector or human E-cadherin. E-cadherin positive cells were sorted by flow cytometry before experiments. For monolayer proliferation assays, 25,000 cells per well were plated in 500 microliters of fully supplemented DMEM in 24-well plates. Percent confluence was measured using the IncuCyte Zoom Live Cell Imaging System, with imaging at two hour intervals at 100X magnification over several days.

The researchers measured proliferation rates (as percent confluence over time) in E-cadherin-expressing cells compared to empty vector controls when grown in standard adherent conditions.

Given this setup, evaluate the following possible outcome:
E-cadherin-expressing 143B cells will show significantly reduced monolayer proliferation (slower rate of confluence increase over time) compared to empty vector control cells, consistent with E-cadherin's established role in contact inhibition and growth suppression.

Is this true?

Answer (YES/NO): NO